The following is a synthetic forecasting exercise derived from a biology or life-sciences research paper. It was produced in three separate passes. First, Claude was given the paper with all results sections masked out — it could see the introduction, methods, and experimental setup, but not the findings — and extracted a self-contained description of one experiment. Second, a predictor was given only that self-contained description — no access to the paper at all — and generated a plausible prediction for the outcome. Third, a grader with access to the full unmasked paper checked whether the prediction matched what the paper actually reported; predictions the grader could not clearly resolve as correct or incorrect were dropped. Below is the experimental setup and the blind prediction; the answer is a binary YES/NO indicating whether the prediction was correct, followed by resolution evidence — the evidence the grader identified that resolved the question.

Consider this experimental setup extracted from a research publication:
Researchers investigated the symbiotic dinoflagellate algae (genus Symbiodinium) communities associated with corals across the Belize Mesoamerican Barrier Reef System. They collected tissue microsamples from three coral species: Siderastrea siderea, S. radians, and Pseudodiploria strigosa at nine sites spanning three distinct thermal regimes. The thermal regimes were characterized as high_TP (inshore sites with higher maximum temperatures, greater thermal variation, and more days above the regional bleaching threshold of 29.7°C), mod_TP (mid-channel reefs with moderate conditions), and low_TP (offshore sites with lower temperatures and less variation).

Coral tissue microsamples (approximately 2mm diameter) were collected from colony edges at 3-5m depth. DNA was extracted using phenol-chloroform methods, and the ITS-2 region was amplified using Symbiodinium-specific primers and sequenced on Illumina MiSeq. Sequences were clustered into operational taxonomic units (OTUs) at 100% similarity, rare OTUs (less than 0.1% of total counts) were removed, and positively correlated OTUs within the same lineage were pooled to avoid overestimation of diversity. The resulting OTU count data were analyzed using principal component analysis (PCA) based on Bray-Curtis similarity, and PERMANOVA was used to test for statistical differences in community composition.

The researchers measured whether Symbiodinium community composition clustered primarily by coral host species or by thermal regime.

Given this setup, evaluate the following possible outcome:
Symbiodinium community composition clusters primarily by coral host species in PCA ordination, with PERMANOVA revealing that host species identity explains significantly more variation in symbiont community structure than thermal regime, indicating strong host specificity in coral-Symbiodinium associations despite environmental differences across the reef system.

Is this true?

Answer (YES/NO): YES